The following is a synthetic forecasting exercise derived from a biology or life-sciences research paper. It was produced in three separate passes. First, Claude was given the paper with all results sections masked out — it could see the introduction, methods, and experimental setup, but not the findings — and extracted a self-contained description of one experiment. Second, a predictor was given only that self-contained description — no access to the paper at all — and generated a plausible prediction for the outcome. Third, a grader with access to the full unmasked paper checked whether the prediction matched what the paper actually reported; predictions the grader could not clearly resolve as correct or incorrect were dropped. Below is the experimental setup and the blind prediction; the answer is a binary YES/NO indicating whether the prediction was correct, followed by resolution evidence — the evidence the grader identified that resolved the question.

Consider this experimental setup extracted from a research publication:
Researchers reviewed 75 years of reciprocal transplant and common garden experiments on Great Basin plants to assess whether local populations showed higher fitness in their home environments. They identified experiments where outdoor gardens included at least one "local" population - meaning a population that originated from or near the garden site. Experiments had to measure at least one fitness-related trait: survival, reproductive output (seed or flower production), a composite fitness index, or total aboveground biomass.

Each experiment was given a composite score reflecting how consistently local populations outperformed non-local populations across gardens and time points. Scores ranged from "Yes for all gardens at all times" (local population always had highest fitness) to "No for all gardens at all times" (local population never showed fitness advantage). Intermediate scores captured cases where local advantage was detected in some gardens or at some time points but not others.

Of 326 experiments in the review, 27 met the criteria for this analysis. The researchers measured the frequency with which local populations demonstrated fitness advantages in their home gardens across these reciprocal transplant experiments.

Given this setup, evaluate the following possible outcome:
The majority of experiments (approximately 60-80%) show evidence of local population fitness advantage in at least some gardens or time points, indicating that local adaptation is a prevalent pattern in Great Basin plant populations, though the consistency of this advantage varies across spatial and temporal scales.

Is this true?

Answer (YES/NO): YES